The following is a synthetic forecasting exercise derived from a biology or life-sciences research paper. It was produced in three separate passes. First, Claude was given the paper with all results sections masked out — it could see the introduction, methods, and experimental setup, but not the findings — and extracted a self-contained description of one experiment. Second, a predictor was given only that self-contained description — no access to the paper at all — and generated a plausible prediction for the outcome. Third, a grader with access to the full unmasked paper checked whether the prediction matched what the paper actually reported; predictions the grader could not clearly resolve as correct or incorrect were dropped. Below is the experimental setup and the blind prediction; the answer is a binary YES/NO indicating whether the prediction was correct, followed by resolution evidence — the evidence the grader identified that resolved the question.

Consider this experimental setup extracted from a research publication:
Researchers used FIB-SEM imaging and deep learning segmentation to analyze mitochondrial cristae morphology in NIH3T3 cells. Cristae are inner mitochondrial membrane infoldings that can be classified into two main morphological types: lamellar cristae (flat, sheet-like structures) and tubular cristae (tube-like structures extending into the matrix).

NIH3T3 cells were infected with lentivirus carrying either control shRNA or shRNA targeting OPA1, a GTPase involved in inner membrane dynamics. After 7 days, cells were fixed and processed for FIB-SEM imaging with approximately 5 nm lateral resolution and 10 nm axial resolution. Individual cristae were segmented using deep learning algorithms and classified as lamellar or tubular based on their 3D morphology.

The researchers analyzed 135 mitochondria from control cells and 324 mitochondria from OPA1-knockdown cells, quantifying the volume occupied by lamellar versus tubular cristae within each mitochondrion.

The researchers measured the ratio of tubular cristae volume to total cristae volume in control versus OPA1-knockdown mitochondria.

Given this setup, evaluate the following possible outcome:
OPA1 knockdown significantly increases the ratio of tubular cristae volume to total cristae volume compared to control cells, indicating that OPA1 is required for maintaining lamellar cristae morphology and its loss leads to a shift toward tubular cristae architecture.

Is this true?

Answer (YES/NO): NO